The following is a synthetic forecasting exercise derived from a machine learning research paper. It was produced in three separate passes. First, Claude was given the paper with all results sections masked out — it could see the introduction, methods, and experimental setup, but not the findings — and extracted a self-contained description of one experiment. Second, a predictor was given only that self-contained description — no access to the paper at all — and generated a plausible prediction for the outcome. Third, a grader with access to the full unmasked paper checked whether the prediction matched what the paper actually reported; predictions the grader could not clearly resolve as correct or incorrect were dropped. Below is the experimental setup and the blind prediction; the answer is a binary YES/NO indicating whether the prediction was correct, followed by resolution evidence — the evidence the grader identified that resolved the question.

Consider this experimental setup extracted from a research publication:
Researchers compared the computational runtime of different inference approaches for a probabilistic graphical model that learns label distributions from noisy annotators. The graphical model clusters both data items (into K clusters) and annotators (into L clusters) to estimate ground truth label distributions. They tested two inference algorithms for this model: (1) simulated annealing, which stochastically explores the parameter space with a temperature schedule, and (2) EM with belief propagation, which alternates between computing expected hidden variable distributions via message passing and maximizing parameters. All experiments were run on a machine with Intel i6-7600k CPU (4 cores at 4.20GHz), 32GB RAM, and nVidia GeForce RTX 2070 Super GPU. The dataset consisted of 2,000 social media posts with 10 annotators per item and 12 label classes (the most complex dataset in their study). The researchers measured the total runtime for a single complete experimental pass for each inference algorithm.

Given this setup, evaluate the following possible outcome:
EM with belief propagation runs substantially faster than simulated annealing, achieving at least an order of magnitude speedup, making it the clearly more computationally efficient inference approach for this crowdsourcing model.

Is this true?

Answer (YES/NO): NO